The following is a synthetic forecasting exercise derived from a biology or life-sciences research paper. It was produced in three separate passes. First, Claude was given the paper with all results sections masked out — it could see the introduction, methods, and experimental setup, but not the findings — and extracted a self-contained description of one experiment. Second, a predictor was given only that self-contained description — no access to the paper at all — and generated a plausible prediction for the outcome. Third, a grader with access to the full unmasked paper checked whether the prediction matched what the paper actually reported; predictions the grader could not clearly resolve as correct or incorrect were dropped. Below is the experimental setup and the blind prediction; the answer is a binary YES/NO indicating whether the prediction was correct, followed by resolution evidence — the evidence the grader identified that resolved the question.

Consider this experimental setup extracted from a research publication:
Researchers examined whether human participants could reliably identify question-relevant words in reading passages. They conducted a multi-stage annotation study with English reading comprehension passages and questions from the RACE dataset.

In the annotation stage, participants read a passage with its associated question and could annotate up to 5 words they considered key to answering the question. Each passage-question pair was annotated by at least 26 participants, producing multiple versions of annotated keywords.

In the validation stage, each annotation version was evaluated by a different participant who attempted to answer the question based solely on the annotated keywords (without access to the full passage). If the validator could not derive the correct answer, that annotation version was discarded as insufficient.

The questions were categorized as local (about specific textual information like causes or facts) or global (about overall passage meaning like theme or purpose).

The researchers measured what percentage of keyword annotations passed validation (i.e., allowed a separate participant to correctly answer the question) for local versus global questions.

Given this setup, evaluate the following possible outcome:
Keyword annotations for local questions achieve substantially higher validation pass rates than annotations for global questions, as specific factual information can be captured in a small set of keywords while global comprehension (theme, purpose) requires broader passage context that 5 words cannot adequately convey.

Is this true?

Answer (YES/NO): NO